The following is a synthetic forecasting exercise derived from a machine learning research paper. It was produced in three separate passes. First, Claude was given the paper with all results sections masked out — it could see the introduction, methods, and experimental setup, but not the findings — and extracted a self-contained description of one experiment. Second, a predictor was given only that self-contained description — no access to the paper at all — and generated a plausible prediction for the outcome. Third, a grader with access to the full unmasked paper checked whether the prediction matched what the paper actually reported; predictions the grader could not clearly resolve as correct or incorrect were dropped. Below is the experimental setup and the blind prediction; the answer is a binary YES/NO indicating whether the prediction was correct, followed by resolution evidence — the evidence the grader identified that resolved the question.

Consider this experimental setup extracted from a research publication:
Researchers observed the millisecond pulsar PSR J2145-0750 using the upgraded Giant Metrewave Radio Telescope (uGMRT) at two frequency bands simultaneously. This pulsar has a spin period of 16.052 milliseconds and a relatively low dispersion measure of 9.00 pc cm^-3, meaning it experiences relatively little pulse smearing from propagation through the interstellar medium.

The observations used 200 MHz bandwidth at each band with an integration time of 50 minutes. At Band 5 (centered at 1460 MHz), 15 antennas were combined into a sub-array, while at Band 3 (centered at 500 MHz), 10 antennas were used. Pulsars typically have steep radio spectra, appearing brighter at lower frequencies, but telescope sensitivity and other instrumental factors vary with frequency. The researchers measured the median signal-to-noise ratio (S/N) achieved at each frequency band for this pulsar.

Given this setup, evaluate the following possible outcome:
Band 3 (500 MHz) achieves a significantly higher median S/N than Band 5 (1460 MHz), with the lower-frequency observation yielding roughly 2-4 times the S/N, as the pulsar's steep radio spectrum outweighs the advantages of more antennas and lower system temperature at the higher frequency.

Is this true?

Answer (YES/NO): NO